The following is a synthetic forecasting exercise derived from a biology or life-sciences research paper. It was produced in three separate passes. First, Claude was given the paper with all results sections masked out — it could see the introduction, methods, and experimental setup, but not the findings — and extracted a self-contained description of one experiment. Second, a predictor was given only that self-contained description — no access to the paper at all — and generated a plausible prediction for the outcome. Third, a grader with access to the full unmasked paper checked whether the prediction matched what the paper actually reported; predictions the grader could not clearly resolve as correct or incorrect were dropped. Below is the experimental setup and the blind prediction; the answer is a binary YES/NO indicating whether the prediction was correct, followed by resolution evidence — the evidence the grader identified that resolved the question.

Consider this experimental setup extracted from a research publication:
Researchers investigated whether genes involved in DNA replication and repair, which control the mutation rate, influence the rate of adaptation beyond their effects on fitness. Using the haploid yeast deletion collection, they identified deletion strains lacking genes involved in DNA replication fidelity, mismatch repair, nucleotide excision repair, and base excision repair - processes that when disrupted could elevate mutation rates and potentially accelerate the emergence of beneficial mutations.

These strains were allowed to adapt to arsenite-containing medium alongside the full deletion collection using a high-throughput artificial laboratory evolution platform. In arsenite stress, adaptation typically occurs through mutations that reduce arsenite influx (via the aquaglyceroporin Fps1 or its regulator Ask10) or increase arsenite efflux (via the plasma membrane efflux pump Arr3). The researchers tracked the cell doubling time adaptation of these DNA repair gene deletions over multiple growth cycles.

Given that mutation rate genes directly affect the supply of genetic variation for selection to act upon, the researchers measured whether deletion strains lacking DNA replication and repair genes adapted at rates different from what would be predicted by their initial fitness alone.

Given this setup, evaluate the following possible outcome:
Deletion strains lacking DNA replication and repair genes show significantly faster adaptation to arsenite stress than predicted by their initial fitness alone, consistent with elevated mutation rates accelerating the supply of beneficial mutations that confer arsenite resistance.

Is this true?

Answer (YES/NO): NO